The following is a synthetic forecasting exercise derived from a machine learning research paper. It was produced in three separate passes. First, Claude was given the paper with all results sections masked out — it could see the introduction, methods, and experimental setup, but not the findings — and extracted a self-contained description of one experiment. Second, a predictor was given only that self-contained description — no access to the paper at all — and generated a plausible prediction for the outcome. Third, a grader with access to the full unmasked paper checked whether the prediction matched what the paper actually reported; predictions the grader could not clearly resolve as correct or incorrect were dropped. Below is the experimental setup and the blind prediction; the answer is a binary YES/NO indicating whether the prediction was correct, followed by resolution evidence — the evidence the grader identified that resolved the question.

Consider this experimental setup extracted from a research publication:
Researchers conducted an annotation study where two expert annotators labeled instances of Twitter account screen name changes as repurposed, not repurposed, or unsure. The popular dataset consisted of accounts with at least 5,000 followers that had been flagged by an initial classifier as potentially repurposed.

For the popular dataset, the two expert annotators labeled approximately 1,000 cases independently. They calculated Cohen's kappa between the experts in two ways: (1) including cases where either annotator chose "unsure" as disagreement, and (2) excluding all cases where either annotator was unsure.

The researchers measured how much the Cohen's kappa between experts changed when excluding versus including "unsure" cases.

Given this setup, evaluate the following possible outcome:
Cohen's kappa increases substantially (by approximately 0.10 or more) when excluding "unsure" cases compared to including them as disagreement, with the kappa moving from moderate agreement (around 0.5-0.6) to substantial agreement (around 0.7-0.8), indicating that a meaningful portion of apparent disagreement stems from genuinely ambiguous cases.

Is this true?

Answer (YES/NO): NO